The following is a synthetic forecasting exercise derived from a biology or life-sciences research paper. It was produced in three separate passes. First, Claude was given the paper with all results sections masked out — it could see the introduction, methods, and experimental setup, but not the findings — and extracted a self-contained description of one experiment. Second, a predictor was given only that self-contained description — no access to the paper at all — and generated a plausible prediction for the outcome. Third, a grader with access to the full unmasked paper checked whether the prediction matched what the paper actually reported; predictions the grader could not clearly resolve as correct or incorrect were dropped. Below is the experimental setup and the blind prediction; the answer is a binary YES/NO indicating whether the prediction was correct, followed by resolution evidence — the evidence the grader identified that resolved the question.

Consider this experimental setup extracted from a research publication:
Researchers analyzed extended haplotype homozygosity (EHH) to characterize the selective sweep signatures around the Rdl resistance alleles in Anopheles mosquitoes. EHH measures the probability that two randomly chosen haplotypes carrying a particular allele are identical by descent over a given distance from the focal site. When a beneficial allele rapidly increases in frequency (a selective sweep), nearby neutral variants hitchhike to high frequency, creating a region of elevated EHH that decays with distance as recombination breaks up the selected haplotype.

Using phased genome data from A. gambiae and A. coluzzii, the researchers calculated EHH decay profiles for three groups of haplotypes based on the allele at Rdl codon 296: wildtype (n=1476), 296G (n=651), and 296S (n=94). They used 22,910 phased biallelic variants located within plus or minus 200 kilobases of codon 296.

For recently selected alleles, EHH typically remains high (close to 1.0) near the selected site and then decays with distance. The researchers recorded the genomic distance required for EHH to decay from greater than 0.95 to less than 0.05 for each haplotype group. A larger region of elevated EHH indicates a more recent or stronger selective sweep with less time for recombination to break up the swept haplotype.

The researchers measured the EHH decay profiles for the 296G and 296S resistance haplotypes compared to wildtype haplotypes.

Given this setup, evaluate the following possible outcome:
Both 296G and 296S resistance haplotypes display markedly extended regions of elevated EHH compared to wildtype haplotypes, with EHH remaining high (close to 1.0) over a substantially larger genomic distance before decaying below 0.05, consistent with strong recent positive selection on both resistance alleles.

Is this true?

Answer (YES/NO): YES